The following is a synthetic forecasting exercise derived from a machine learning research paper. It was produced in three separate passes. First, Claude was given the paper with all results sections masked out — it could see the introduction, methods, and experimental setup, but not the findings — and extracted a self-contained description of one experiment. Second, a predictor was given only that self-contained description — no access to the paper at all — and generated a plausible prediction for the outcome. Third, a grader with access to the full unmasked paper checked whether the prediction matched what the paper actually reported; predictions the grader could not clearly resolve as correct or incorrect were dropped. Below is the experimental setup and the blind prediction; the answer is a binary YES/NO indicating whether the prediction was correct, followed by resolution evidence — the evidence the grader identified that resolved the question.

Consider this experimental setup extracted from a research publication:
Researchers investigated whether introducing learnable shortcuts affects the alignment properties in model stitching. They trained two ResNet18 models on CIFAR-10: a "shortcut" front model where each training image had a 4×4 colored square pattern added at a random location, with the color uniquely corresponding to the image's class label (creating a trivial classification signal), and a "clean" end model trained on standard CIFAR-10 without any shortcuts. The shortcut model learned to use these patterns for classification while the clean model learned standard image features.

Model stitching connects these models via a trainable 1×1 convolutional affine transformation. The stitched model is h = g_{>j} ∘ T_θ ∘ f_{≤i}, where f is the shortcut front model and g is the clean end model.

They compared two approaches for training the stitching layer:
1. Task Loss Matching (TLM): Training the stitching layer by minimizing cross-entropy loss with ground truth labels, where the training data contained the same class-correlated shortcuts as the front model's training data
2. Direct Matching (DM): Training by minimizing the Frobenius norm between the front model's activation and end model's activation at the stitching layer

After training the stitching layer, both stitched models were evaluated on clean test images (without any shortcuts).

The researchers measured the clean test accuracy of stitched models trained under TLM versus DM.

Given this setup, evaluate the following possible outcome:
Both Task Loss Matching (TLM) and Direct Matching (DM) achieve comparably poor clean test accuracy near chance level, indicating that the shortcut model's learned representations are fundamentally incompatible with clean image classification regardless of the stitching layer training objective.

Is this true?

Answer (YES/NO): NO